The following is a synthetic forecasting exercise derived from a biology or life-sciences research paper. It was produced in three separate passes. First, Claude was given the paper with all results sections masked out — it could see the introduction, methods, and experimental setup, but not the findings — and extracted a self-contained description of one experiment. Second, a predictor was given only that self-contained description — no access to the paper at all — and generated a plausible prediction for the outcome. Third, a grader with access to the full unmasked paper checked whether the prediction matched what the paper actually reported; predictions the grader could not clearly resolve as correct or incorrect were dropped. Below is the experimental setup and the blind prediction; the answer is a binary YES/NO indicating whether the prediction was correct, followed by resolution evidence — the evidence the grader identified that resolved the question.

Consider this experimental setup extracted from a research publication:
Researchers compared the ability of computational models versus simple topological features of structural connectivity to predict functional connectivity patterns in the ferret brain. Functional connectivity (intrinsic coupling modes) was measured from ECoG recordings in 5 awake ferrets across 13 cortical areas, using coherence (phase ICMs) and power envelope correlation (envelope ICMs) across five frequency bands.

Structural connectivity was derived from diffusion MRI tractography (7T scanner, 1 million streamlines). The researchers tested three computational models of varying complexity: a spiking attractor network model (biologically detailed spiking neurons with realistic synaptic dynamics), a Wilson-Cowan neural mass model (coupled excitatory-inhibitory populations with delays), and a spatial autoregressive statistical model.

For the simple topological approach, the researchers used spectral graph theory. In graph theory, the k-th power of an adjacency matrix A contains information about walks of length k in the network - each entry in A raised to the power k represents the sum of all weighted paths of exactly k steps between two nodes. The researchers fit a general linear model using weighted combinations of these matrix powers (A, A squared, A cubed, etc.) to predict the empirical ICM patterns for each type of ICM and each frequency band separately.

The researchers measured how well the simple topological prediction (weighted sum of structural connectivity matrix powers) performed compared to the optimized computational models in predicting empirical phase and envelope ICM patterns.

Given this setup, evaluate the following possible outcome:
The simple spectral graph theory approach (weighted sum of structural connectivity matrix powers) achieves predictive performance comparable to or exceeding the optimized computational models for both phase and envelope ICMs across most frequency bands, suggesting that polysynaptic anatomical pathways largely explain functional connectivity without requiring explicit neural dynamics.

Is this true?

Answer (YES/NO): YES